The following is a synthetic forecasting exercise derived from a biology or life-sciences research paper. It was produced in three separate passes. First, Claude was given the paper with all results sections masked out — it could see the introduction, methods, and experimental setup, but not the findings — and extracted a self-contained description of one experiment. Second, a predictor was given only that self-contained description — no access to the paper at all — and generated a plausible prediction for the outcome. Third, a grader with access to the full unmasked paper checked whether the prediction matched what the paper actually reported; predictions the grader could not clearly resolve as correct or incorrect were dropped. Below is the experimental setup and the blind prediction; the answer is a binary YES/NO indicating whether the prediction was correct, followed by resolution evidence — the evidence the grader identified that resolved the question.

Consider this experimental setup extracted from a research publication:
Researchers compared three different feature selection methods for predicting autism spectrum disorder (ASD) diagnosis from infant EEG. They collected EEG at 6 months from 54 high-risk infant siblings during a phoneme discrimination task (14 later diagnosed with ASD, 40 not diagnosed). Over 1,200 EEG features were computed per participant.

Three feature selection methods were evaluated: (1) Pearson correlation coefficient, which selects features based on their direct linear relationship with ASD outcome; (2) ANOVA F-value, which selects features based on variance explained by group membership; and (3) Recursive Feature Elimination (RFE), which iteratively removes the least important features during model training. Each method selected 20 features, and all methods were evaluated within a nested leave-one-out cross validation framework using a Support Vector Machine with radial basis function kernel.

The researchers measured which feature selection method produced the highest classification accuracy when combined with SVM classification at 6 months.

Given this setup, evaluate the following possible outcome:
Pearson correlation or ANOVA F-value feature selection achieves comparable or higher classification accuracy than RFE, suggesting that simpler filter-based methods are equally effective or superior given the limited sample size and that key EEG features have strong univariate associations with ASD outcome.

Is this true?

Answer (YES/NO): YES